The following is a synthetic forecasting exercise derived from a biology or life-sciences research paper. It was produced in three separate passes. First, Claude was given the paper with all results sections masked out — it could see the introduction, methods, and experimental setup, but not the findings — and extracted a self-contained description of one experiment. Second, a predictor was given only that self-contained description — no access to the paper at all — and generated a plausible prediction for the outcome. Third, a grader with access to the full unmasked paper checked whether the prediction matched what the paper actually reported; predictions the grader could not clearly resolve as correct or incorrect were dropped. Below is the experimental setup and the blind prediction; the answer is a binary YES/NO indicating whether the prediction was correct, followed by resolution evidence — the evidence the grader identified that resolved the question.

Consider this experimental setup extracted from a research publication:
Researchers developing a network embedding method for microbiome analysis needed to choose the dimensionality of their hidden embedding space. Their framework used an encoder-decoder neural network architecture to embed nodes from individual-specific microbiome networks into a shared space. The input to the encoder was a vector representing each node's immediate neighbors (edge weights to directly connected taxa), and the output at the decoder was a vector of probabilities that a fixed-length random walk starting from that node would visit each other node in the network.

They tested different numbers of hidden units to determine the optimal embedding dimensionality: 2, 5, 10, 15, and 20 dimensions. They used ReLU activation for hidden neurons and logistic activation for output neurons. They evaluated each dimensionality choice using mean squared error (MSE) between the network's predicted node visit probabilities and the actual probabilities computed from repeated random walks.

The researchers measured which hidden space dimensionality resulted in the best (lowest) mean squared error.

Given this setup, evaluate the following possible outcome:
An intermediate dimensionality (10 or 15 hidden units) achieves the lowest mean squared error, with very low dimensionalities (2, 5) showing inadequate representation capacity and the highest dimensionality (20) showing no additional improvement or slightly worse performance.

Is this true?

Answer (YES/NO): YES